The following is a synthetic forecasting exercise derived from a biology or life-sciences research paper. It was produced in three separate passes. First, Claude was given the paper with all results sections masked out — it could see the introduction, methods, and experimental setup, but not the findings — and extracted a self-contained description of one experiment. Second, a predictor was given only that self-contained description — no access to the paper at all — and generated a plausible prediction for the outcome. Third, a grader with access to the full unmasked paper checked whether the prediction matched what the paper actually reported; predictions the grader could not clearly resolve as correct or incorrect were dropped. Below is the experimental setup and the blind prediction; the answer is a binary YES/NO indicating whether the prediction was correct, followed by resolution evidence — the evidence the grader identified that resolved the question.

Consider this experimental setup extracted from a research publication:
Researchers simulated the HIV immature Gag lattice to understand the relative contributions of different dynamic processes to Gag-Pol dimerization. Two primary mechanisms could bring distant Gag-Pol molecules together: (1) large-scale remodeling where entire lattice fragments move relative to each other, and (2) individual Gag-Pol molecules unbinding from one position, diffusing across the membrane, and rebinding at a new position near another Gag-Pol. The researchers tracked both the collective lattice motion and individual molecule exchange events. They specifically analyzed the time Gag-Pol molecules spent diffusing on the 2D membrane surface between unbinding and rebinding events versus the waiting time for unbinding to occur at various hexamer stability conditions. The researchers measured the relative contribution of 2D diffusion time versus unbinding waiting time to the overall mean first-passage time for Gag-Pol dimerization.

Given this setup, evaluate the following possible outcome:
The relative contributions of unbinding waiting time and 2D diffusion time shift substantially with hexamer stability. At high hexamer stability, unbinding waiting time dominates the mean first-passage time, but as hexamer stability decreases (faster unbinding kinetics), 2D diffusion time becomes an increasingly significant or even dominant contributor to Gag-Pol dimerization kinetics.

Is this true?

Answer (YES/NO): NO